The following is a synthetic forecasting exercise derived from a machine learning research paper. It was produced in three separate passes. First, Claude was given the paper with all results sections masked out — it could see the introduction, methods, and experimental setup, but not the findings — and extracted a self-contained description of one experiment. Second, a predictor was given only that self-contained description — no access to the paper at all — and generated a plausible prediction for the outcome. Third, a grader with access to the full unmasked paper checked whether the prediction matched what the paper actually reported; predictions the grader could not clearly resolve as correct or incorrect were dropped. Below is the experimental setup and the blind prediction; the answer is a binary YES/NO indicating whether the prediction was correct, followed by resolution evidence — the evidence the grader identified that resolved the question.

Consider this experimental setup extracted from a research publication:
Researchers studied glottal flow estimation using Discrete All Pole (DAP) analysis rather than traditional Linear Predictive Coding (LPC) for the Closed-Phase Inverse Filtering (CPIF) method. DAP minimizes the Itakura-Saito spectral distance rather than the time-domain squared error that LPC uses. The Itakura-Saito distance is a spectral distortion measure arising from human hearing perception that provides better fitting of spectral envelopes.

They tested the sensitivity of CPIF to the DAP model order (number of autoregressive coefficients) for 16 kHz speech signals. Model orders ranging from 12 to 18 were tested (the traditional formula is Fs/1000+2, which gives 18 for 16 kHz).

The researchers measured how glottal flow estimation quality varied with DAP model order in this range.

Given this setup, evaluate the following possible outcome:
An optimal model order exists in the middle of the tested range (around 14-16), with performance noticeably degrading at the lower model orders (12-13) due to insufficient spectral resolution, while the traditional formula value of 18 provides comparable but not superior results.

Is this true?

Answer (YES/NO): NO